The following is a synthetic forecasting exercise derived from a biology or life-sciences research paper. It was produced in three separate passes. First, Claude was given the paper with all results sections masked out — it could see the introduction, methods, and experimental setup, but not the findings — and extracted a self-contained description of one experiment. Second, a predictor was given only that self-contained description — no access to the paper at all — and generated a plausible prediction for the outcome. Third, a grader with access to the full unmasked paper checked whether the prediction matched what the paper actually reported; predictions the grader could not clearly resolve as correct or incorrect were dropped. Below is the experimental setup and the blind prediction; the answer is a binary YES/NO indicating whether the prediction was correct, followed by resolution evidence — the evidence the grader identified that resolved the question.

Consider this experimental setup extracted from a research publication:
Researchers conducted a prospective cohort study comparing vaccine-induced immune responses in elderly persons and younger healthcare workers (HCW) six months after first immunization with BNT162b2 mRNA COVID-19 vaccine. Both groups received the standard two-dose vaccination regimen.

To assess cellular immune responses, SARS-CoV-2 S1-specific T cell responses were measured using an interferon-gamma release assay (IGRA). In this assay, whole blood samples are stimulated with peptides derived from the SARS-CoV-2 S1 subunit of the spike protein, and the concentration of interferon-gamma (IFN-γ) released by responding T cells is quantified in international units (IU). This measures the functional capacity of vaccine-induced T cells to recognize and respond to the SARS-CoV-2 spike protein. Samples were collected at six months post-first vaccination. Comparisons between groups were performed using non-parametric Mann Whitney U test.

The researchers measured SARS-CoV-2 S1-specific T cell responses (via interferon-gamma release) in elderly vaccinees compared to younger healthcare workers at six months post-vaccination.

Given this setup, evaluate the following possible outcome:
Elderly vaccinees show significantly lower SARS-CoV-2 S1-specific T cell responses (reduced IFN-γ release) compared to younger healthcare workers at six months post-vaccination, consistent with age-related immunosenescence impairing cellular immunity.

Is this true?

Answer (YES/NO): YES